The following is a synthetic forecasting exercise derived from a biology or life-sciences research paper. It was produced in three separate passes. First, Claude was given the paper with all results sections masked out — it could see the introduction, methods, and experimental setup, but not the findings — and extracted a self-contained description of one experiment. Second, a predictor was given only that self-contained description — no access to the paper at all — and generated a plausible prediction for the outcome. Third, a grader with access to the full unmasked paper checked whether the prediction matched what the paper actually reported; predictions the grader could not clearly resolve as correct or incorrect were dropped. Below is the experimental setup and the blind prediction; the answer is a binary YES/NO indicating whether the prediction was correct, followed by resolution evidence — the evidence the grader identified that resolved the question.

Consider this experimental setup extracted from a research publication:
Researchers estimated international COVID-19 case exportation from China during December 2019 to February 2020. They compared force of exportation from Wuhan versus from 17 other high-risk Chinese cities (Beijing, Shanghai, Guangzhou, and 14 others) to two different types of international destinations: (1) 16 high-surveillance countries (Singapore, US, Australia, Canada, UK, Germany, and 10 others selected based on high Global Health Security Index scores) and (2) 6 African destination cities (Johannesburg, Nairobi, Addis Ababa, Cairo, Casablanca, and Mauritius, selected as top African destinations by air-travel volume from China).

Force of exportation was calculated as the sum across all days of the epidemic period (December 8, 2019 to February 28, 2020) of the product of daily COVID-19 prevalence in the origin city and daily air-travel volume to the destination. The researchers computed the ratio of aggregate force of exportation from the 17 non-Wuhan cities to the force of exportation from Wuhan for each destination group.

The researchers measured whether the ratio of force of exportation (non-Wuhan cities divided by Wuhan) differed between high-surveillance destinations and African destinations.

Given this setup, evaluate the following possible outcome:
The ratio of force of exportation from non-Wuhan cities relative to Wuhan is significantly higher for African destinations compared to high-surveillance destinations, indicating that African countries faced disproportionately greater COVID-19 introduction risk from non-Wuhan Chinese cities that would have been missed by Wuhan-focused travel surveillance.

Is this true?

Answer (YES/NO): YES